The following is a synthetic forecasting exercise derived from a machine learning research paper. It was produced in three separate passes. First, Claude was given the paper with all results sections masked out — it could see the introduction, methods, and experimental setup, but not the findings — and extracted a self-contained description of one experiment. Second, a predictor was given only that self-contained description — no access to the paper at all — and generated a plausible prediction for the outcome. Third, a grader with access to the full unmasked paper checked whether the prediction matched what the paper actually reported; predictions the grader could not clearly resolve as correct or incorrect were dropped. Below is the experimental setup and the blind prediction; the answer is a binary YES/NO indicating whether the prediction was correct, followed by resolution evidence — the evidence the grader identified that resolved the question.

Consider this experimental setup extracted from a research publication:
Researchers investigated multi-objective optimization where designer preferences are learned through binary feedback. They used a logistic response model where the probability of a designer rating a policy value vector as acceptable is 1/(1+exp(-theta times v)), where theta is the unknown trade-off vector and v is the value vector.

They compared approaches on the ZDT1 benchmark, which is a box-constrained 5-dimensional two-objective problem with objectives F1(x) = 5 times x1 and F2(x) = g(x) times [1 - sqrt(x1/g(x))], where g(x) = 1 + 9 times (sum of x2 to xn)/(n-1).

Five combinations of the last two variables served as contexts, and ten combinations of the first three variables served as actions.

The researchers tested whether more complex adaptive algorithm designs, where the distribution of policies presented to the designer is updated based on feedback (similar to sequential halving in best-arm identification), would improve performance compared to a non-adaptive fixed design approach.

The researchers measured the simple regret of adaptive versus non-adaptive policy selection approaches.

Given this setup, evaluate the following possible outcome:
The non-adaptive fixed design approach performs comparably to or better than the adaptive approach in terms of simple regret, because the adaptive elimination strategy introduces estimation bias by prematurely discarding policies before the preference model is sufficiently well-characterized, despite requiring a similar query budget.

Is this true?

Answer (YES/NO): YES